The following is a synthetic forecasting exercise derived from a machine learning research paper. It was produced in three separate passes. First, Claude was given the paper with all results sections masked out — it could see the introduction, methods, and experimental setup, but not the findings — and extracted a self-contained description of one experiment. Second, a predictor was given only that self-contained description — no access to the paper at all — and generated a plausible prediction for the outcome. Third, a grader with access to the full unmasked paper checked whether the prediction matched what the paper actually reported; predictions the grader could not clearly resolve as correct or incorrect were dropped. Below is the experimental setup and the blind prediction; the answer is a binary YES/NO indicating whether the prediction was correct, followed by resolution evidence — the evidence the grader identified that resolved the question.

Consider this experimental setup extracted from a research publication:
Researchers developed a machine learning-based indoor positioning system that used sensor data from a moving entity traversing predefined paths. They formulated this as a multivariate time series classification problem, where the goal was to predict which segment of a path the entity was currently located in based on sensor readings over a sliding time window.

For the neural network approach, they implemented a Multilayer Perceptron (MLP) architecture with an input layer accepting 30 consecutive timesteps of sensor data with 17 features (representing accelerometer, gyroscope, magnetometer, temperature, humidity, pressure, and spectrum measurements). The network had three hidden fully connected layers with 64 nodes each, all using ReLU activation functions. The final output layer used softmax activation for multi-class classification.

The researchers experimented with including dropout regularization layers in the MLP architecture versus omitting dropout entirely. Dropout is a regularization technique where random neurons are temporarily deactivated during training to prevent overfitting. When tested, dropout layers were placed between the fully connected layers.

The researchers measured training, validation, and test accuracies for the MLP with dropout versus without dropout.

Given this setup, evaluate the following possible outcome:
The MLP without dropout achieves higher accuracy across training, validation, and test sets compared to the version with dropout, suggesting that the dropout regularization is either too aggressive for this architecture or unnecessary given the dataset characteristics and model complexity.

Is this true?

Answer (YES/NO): YES